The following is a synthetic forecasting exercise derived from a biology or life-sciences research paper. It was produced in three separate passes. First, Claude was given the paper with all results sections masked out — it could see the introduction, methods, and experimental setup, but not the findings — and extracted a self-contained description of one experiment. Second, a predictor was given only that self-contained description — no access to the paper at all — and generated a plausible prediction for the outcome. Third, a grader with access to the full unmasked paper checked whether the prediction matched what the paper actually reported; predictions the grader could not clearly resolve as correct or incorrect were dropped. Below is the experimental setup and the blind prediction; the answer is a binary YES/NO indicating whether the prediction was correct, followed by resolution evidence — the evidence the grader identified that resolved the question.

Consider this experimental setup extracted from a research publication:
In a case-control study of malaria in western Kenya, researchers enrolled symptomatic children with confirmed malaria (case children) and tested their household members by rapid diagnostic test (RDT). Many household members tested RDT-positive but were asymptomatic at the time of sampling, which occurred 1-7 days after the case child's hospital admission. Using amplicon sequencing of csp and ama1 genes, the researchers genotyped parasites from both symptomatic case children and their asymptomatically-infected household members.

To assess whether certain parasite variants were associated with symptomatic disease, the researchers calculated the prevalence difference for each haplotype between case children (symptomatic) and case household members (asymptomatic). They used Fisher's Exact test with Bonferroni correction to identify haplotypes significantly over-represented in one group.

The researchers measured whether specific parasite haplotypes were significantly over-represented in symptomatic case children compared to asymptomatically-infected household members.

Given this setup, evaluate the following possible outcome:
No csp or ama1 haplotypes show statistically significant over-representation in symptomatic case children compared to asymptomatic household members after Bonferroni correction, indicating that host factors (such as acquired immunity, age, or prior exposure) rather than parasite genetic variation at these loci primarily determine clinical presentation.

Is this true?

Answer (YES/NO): NO